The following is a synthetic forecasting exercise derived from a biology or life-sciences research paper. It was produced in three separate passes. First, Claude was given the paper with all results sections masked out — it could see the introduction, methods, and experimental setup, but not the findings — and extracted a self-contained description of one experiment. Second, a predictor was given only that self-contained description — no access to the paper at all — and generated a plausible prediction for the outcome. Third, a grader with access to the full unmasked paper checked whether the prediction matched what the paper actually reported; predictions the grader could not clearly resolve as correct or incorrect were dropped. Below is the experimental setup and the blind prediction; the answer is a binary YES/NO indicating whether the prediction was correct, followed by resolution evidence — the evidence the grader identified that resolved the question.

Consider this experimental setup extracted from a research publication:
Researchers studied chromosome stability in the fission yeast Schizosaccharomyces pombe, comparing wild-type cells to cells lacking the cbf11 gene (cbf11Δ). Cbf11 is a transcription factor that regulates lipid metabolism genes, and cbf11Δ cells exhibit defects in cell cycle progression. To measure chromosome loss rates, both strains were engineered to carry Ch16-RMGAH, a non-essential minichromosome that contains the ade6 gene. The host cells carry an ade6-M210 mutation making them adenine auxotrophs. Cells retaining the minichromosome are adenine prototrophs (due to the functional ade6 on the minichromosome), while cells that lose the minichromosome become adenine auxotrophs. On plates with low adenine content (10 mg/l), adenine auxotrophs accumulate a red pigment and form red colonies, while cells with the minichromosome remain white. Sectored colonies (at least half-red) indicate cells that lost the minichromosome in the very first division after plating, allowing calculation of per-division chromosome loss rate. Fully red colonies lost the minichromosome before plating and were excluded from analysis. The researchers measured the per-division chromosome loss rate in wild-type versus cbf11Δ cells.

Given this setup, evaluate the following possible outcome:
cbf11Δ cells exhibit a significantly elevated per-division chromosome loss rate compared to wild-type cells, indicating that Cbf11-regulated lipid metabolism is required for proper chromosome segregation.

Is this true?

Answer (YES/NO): YES